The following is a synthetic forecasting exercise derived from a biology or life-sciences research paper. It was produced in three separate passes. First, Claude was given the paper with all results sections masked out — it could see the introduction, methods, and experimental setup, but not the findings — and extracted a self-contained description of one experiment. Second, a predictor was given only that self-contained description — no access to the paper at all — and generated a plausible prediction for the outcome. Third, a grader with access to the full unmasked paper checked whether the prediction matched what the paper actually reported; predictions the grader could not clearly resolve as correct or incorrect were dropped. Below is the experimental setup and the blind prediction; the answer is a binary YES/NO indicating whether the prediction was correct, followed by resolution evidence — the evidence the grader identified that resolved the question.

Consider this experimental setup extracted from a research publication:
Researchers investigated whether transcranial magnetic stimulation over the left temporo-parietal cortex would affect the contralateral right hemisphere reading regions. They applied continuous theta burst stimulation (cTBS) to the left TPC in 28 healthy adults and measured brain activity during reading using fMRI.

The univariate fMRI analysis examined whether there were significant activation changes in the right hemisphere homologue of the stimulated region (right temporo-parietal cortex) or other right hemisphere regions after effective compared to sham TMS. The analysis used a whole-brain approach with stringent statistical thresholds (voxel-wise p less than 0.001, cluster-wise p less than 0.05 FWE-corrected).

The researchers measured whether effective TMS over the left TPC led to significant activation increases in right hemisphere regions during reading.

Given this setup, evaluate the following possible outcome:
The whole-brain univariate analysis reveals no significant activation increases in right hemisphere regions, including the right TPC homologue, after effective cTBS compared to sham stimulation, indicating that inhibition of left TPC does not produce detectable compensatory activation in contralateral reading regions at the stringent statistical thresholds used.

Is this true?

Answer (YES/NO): YES